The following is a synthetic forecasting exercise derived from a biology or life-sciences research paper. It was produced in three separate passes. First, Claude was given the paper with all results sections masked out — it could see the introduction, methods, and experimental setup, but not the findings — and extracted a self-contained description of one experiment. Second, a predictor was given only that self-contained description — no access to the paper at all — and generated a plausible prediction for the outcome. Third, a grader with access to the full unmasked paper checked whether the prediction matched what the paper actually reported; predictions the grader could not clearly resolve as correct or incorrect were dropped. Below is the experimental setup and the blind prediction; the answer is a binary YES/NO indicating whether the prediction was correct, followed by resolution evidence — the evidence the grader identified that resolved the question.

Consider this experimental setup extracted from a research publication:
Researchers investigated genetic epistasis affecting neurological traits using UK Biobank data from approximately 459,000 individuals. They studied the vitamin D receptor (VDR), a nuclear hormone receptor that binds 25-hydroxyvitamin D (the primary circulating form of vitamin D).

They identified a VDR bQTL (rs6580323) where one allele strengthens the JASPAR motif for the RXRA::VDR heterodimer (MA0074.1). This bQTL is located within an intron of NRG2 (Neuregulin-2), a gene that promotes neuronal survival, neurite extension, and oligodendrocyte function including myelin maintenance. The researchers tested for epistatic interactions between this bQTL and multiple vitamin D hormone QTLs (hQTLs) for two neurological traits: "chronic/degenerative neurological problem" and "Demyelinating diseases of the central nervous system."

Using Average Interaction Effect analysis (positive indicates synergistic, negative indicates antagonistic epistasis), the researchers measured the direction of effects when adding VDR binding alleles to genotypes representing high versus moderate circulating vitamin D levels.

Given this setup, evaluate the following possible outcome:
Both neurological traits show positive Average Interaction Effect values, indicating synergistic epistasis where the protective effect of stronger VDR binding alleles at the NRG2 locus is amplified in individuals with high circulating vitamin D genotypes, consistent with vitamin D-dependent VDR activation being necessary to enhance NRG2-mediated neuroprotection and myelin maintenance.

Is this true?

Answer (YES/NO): NO